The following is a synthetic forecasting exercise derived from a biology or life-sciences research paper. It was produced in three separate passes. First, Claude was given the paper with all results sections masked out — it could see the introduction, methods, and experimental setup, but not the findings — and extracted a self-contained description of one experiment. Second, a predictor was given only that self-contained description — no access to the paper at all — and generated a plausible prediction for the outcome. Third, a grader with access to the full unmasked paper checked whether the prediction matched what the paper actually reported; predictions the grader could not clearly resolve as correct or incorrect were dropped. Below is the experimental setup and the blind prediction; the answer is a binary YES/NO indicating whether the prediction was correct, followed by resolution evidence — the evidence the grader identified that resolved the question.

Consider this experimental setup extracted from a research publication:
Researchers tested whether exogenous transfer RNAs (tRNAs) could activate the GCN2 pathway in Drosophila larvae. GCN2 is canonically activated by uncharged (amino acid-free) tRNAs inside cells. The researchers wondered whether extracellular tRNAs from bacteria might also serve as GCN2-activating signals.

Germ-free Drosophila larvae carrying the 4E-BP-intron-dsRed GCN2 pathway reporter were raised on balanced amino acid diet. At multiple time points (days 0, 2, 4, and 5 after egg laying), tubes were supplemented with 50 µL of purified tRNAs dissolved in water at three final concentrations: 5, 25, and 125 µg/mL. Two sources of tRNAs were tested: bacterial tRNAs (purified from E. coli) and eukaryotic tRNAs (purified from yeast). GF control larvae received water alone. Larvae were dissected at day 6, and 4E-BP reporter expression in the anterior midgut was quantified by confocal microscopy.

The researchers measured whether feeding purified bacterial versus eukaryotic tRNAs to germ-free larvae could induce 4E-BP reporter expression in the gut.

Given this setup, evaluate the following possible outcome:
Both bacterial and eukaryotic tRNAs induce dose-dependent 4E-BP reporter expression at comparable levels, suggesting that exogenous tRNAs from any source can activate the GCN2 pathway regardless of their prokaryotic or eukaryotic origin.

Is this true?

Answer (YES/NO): YES